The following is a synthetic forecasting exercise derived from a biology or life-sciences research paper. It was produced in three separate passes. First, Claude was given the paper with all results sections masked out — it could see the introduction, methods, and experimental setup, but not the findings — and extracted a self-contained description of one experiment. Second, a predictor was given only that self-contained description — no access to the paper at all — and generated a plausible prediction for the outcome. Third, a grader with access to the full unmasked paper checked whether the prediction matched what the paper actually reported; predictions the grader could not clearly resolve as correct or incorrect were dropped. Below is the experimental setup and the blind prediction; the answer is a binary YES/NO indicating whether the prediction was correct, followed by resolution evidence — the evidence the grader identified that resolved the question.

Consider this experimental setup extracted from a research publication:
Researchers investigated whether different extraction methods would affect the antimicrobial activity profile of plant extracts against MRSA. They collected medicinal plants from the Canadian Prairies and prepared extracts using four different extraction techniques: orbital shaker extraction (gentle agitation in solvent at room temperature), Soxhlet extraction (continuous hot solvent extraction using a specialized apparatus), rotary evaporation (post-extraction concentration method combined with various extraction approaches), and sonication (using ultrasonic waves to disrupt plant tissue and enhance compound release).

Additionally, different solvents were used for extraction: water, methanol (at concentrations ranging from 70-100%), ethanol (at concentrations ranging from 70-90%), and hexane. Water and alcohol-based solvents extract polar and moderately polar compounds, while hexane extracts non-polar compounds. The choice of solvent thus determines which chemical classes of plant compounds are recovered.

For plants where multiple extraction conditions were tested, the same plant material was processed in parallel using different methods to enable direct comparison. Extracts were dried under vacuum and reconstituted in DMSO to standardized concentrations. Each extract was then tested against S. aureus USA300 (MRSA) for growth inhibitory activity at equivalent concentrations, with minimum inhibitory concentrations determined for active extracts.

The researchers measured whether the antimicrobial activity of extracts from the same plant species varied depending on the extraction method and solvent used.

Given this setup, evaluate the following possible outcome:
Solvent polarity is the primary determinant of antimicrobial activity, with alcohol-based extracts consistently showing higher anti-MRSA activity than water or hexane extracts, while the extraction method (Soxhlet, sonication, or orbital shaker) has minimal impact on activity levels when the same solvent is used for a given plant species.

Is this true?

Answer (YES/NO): NO